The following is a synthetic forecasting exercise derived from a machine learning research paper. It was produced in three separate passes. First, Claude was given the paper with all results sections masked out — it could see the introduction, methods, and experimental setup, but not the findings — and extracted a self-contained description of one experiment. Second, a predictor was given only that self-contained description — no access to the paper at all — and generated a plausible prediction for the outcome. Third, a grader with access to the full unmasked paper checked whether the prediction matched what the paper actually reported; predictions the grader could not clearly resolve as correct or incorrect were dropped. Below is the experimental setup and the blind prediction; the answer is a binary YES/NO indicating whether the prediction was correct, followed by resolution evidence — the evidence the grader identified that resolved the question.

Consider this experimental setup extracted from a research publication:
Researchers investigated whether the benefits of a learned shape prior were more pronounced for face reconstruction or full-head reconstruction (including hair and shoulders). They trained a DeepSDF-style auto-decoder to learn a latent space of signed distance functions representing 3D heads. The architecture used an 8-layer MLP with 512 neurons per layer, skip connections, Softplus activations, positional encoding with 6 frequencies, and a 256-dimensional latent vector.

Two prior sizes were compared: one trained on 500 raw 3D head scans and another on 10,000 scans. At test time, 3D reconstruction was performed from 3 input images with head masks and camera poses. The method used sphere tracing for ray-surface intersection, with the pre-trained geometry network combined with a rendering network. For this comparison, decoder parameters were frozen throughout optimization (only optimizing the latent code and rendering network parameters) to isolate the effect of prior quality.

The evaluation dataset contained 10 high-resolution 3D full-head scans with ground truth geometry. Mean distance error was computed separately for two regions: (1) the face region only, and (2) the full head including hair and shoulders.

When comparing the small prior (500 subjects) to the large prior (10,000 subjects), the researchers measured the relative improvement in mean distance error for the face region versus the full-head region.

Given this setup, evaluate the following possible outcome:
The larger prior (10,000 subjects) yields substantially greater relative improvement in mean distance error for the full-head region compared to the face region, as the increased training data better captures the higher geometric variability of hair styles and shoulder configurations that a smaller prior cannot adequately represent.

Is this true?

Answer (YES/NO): NO